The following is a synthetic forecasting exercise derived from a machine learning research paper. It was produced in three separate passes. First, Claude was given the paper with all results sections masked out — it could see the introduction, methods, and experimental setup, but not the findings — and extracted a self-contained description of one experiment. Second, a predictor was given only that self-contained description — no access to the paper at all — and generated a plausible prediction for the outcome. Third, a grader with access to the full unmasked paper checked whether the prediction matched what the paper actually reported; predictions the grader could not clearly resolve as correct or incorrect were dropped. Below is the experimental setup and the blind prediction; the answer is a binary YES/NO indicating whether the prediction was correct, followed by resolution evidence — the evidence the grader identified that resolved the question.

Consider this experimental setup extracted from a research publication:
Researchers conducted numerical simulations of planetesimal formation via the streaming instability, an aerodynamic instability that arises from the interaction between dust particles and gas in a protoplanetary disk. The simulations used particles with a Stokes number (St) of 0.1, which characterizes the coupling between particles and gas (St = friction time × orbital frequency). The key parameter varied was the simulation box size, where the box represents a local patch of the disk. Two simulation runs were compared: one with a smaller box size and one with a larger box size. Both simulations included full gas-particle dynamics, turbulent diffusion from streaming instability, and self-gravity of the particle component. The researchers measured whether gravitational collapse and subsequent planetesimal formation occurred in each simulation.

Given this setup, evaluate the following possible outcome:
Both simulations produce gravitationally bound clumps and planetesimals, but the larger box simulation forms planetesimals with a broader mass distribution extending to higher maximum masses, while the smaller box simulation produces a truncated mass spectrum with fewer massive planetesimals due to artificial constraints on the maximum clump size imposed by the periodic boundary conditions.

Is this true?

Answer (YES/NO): NO